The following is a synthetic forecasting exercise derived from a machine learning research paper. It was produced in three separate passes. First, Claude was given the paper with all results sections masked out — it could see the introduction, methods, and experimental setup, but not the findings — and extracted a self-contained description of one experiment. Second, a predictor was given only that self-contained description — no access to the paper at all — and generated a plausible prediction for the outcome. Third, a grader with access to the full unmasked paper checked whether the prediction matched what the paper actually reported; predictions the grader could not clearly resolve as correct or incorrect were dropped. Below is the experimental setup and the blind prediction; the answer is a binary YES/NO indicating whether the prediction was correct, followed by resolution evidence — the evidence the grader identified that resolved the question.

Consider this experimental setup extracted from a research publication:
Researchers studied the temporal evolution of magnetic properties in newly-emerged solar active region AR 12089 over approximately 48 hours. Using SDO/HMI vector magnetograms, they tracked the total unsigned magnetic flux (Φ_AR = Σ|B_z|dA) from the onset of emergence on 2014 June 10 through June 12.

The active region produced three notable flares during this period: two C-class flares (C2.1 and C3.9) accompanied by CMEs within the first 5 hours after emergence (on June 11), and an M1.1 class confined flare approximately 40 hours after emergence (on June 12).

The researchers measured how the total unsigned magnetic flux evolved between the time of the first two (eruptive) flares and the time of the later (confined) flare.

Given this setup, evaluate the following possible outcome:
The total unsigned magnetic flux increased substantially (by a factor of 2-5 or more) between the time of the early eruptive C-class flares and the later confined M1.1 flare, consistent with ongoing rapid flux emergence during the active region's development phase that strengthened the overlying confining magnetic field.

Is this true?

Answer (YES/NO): YES